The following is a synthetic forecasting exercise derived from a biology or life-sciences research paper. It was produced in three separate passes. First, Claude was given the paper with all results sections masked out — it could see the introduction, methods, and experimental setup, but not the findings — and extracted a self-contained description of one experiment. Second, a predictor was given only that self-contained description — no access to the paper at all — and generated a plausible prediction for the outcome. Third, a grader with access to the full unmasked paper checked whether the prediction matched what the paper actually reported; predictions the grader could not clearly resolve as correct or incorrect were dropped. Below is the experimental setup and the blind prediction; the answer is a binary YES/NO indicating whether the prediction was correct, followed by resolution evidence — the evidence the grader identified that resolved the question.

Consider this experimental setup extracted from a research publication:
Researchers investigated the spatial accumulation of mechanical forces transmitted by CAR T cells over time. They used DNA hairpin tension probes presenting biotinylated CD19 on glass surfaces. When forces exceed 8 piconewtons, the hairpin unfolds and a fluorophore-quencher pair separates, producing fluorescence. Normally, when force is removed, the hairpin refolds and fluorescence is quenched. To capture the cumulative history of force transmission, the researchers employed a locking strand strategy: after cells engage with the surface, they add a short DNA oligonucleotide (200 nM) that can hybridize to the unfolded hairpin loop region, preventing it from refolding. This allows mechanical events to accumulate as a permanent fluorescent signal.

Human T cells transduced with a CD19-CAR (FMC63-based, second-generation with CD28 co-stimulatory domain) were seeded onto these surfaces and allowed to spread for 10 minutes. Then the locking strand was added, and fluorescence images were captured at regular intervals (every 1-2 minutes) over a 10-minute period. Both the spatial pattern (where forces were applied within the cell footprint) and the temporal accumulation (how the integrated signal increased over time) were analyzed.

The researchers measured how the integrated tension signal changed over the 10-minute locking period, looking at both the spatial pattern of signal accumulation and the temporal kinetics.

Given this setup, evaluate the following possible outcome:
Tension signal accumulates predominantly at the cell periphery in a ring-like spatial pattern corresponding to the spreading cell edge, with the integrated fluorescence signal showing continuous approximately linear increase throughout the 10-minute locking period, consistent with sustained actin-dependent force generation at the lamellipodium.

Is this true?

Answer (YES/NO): NO